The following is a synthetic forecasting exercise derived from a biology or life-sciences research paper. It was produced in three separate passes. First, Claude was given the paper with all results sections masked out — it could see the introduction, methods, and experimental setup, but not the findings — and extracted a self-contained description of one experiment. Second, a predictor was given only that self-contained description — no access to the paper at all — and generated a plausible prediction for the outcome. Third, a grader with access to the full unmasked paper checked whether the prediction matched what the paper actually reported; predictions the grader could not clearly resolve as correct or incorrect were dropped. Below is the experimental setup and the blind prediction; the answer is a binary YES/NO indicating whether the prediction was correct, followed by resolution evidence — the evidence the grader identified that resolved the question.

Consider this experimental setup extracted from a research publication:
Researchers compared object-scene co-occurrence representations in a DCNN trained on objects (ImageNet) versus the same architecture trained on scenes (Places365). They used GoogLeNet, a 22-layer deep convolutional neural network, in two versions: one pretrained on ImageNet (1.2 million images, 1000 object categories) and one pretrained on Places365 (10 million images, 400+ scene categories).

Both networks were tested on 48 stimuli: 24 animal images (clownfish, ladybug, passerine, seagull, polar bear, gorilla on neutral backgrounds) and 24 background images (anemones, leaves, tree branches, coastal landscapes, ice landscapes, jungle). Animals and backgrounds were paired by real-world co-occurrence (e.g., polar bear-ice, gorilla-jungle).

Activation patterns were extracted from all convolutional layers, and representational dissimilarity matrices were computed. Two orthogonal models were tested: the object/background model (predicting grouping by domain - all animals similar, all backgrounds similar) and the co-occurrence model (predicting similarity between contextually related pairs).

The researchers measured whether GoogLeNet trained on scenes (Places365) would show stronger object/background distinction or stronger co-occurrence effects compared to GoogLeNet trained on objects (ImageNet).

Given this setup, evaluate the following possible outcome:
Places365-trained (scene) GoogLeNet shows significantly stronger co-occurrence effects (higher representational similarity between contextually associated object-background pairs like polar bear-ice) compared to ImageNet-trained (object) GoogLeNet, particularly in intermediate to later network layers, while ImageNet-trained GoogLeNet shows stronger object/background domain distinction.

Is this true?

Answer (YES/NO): NO